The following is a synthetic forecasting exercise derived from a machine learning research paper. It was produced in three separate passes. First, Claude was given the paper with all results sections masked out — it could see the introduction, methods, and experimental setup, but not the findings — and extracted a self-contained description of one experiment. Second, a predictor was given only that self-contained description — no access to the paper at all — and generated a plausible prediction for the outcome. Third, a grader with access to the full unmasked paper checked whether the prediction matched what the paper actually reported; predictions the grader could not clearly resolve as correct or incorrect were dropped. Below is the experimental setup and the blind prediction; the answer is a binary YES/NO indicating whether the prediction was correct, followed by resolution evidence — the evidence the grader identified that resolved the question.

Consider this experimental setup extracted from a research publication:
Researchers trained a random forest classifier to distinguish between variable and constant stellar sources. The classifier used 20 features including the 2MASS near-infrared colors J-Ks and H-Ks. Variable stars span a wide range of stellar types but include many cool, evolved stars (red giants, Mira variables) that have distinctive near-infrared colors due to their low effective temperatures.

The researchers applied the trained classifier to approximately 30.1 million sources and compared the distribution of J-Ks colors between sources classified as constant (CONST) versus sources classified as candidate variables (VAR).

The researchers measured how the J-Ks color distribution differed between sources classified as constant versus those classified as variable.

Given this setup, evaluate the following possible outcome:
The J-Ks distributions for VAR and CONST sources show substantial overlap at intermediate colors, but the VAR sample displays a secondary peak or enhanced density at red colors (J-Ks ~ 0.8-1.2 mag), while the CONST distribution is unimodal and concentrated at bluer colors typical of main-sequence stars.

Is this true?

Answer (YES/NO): NO